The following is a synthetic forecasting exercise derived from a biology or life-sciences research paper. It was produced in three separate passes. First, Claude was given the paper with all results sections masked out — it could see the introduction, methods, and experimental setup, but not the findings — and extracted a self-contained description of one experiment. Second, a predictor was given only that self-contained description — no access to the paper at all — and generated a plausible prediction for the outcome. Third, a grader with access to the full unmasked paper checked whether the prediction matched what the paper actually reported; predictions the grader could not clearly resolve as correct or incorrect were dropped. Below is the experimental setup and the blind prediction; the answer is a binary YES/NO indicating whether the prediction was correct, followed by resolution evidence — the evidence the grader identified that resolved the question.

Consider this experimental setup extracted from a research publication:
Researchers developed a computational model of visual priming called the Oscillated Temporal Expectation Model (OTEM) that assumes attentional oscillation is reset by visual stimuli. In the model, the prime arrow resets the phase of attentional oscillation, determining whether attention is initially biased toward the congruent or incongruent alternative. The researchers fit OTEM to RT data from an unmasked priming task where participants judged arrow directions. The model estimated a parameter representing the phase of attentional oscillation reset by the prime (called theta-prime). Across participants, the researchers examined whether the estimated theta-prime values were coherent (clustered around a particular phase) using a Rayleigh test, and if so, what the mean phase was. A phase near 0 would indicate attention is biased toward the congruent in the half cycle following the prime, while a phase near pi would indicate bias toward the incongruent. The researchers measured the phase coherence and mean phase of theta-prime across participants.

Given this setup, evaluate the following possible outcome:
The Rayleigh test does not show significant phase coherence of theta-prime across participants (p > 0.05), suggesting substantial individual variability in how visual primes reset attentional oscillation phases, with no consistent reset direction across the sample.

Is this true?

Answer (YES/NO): NO